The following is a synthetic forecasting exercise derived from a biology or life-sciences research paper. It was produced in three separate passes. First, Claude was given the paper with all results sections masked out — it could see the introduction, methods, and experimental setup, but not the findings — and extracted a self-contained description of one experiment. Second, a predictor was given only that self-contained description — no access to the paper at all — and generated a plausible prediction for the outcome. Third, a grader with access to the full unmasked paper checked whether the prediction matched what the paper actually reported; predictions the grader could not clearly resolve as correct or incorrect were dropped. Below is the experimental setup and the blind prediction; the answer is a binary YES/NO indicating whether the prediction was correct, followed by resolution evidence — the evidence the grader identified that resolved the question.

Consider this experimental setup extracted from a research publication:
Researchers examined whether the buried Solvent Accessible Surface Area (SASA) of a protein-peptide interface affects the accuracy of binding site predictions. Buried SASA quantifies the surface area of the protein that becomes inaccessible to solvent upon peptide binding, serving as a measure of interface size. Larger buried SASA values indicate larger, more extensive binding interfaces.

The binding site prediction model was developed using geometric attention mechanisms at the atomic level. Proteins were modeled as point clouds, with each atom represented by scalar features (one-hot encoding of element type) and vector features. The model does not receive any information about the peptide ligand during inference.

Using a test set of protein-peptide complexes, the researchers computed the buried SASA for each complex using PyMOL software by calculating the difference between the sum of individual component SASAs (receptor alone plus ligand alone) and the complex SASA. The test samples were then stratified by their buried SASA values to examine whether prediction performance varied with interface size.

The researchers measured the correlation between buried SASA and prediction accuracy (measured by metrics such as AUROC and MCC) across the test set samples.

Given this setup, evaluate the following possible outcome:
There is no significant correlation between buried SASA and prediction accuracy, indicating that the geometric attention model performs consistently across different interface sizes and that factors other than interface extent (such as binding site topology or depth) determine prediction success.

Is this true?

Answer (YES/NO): YES